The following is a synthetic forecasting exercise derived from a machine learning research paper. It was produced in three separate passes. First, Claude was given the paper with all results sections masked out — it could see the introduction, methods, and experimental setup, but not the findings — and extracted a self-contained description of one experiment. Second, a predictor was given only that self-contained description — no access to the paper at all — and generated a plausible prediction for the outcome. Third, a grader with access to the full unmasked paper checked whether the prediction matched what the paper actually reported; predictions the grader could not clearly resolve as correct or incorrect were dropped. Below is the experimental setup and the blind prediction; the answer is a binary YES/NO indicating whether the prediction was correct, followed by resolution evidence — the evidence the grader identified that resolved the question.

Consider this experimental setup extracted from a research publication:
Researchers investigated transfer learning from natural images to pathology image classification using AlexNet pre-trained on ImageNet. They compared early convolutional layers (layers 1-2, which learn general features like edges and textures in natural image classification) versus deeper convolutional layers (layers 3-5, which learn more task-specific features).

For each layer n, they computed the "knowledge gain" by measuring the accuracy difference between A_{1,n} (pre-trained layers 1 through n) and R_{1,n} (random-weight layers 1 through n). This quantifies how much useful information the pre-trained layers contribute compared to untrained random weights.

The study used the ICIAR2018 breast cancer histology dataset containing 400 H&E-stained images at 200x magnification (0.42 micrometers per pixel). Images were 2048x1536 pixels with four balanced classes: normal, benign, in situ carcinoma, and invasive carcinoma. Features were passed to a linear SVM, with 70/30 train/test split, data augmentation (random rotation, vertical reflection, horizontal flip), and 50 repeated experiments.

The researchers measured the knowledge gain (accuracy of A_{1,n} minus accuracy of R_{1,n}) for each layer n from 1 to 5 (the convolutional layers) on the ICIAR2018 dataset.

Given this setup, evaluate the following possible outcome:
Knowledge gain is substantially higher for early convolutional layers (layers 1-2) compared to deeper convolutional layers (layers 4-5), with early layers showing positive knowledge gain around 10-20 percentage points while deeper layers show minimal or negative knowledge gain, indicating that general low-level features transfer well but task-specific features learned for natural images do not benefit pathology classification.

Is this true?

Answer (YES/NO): NO